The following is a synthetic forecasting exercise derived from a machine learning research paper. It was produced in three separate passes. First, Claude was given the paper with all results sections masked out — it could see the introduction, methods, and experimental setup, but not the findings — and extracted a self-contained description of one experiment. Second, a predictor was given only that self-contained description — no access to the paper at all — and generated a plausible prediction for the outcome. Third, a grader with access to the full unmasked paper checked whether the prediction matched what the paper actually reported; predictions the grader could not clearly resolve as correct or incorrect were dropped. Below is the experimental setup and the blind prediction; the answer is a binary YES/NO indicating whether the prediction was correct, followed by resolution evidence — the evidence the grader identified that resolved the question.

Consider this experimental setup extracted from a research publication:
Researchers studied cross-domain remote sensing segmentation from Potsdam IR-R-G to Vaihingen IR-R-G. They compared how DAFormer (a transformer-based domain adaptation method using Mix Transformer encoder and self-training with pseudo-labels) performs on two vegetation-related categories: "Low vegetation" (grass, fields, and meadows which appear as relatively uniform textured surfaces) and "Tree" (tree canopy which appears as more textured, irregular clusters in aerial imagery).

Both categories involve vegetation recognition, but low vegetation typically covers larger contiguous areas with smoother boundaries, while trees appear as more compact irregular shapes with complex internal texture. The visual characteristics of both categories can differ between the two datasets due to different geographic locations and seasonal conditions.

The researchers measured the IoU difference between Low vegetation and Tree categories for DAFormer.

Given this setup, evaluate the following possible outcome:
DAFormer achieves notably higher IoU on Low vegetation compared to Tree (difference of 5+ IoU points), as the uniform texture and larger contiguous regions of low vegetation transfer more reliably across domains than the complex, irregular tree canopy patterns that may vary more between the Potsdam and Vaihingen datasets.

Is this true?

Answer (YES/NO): NO